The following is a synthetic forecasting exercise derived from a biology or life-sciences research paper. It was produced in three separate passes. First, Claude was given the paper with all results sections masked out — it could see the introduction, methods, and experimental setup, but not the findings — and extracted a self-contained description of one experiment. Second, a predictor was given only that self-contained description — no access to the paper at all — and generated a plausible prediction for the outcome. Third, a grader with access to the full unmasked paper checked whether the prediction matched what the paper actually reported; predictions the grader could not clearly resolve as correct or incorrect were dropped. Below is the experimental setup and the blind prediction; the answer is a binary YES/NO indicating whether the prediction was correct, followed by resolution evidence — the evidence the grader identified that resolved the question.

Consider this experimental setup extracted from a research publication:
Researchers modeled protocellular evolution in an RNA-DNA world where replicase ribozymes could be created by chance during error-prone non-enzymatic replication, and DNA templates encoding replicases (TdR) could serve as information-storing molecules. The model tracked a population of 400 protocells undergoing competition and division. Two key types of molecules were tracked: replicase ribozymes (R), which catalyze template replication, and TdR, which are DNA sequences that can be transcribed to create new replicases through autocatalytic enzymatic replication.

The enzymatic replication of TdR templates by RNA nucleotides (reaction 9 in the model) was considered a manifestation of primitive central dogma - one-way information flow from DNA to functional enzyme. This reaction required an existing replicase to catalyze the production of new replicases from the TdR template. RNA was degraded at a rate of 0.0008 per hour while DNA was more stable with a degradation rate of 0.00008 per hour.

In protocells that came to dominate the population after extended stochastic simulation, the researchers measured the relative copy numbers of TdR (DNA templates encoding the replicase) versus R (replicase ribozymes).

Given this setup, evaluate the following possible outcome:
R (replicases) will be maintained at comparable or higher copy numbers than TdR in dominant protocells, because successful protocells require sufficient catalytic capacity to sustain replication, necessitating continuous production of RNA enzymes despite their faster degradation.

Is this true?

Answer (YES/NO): YES